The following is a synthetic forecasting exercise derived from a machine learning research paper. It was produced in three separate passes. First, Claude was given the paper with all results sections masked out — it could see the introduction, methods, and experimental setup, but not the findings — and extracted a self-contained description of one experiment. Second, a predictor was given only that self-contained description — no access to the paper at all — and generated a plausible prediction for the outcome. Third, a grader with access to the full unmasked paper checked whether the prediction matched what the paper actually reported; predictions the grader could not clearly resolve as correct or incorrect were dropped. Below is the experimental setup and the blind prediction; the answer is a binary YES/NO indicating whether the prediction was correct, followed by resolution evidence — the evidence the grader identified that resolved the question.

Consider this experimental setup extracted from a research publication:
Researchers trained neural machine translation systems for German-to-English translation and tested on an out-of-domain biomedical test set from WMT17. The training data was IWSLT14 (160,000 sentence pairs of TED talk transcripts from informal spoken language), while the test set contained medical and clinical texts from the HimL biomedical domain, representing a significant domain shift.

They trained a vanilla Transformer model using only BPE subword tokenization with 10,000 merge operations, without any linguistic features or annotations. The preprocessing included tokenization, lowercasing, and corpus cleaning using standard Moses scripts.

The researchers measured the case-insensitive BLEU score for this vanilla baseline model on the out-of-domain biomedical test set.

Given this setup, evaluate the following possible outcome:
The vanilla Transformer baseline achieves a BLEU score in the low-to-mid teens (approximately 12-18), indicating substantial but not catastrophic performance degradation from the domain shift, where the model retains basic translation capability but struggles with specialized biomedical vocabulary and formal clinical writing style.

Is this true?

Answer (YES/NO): NO